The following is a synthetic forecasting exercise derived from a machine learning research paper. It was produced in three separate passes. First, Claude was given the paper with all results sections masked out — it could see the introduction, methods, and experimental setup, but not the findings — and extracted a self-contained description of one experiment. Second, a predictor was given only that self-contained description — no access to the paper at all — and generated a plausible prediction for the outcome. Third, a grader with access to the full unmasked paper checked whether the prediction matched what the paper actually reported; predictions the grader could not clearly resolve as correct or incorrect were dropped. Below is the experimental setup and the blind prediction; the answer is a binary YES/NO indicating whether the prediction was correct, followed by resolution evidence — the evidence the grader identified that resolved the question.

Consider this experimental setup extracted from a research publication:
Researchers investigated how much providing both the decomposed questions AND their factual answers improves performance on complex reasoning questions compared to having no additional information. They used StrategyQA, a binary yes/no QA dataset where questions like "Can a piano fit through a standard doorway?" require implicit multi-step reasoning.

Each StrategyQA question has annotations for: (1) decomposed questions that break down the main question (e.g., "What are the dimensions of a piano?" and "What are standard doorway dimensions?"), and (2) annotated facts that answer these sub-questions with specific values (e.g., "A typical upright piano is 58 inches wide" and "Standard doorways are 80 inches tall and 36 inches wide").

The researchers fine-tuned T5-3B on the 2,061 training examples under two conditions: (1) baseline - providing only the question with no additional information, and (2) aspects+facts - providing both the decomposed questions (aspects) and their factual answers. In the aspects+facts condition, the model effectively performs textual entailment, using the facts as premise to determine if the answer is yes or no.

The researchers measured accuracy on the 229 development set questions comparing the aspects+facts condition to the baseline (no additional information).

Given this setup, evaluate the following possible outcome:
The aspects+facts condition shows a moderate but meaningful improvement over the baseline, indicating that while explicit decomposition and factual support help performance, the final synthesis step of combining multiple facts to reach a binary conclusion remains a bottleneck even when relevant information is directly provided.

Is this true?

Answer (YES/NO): NO